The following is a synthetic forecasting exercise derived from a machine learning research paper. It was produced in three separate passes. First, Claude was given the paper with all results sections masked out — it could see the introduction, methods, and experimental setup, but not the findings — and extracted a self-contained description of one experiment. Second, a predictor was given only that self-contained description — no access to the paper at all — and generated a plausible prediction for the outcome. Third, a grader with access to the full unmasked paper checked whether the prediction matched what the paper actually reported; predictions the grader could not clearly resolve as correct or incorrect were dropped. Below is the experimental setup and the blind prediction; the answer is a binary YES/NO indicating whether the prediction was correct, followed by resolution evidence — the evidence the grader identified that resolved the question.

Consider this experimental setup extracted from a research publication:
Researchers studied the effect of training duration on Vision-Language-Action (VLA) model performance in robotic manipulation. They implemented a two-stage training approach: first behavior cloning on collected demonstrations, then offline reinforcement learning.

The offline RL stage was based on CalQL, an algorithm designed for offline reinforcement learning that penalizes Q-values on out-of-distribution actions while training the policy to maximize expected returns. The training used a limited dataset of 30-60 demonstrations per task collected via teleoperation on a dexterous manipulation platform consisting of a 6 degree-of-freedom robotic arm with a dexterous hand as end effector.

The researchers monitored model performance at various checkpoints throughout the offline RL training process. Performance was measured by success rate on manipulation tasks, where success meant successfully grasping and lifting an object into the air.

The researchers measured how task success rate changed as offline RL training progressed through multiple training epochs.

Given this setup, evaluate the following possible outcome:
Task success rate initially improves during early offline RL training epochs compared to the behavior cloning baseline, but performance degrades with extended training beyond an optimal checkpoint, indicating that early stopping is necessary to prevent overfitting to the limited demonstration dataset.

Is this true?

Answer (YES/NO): YES